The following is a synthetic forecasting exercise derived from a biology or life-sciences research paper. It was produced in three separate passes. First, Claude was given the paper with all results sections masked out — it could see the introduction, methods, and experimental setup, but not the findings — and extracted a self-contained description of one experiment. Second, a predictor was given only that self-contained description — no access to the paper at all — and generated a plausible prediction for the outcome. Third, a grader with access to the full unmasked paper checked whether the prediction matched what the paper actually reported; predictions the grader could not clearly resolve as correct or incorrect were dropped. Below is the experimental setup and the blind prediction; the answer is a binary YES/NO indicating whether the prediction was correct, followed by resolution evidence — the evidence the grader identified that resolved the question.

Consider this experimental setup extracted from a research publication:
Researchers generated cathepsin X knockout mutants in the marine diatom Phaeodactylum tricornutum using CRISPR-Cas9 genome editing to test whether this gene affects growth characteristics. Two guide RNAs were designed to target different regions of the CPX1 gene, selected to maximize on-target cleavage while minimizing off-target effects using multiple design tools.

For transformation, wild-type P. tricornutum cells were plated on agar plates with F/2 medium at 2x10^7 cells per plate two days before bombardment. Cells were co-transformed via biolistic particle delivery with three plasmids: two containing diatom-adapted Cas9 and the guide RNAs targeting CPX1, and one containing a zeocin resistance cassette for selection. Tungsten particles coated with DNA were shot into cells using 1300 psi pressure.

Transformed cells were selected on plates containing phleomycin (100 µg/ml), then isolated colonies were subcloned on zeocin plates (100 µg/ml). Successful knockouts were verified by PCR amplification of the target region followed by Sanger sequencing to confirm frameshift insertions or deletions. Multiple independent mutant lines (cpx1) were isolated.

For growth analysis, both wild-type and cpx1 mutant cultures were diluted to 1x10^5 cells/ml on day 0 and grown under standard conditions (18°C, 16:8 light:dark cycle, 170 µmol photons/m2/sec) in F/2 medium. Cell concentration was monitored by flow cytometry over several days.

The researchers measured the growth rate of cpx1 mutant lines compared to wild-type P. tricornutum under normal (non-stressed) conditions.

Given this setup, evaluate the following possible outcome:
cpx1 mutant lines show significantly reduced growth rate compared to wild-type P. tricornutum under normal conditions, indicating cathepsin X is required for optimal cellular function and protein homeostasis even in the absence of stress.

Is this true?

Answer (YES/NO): YES